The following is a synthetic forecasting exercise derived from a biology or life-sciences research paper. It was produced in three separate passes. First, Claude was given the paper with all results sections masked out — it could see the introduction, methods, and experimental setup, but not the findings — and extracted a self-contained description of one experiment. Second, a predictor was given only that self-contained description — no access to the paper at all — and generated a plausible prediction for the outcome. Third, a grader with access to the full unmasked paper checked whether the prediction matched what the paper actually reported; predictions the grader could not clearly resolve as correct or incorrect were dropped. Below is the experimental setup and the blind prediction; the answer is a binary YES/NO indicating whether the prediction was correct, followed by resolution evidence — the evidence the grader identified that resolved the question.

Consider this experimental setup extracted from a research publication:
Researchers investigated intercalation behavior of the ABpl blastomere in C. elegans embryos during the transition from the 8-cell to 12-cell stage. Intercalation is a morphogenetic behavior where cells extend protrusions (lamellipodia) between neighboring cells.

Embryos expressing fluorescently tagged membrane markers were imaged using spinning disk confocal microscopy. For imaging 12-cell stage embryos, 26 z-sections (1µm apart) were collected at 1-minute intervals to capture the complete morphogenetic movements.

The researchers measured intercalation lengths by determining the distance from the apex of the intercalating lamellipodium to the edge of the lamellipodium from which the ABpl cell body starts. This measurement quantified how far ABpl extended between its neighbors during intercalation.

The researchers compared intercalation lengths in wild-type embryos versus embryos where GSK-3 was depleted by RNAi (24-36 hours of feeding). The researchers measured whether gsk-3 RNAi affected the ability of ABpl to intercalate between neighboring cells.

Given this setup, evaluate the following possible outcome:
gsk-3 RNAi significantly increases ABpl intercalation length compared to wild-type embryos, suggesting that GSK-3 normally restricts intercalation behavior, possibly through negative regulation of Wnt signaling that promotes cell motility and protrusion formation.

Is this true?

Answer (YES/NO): NO